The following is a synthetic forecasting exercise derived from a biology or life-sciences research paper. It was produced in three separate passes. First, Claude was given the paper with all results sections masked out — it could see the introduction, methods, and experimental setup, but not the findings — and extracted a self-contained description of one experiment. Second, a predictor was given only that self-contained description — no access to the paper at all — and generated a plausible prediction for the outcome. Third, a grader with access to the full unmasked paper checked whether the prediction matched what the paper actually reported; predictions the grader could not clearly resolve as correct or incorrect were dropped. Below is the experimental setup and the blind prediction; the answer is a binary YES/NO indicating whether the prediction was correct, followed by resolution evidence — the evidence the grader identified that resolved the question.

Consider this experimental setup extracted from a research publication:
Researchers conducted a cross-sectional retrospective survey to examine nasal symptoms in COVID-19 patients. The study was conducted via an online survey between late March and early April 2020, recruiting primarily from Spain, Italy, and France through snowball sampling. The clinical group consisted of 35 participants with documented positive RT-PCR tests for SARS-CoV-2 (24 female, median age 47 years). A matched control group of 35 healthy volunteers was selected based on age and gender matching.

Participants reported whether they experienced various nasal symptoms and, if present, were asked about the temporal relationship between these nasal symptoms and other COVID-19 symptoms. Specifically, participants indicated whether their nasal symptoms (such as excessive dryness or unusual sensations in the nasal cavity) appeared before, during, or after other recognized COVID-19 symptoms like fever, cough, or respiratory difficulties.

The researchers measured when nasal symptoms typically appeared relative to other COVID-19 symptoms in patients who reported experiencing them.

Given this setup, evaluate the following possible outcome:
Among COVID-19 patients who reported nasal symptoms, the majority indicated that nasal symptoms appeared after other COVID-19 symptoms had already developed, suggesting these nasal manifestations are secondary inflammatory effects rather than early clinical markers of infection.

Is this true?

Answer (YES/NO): NO